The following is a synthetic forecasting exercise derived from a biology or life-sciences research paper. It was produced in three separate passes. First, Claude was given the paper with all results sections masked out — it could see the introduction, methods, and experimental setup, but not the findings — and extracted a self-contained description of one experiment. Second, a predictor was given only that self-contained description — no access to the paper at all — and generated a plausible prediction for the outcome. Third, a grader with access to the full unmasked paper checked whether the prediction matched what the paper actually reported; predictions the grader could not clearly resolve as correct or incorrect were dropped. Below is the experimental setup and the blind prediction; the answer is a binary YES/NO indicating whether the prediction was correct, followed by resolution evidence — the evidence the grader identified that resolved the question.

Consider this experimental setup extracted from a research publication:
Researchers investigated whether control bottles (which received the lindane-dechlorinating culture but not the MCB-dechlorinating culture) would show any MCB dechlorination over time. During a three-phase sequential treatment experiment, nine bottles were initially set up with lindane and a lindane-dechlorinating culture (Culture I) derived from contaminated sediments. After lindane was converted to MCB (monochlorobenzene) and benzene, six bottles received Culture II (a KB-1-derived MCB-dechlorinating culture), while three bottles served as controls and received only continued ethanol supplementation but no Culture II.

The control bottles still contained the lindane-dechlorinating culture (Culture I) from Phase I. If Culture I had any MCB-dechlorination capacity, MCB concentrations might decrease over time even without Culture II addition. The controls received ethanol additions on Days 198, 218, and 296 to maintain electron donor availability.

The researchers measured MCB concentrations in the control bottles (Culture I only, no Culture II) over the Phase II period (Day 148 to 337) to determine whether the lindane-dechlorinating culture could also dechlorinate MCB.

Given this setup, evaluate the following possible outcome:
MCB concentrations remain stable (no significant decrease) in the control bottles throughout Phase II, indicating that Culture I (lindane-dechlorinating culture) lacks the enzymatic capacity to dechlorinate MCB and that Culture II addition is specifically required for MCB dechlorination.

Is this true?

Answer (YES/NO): YES